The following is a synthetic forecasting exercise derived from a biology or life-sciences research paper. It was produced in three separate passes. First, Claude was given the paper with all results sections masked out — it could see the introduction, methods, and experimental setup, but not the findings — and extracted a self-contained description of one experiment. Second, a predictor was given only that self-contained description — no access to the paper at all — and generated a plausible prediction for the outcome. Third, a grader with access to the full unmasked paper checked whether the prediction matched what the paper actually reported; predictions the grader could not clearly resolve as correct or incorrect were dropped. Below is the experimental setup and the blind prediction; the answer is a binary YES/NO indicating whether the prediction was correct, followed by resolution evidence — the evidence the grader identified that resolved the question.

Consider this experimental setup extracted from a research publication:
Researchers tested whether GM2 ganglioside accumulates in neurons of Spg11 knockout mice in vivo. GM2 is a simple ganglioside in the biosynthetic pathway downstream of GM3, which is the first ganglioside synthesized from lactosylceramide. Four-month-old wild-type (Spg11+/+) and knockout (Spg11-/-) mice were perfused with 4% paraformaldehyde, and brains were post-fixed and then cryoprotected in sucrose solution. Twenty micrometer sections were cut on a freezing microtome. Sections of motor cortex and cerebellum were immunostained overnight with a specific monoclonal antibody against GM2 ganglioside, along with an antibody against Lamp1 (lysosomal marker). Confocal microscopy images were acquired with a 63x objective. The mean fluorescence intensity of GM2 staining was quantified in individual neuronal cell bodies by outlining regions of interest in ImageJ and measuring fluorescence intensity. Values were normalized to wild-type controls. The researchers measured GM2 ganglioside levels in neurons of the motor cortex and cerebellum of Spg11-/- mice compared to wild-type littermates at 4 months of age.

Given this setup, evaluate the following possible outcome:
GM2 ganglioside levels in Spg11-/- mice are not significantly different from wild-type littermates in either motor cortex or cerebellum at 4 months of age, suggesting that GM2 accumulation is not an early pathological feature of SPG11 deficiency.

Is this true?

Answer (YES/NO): NO